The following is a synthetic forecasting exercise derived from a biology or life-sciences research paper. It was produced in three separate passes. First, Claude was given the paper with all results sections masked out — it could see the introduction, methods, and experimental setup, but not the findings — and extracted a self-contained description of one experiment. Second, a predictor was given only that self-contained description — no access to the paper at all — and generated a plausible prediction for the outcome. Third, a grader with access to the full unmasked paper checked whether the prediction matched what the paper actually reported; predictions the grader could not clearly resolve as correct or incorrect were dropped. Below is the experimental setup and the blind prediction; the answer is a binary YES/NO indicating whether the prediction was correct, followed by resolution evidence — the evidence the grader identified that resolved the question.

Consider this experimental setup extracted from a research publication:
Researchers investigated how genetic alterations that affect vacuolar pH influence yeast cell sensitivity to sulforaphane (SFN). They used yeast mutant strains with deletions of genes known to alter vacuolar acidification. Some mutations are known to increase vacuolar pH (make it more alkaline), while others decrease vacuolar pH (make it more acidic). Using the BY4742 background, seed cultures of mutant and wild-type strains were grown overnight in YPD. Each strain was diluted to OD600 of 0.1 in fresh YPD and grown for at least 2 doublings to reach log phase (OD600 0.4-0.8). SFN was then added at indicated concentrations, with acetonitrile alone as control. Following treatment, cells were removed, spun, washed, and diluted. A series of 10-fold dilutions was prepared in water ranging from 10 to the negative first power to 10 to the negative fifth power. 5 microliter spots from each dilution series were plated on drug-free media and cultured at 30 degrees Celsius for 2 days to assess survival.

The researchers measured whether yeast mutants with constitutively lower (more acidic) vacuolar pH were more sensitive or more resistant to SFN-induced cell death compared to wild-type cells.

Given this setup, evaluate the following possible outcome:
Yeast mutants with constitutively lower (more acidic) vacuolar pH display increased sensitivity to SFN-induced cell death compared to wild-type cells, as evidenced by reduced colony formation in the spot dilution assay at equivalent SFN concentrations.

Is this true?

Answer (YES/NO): NO